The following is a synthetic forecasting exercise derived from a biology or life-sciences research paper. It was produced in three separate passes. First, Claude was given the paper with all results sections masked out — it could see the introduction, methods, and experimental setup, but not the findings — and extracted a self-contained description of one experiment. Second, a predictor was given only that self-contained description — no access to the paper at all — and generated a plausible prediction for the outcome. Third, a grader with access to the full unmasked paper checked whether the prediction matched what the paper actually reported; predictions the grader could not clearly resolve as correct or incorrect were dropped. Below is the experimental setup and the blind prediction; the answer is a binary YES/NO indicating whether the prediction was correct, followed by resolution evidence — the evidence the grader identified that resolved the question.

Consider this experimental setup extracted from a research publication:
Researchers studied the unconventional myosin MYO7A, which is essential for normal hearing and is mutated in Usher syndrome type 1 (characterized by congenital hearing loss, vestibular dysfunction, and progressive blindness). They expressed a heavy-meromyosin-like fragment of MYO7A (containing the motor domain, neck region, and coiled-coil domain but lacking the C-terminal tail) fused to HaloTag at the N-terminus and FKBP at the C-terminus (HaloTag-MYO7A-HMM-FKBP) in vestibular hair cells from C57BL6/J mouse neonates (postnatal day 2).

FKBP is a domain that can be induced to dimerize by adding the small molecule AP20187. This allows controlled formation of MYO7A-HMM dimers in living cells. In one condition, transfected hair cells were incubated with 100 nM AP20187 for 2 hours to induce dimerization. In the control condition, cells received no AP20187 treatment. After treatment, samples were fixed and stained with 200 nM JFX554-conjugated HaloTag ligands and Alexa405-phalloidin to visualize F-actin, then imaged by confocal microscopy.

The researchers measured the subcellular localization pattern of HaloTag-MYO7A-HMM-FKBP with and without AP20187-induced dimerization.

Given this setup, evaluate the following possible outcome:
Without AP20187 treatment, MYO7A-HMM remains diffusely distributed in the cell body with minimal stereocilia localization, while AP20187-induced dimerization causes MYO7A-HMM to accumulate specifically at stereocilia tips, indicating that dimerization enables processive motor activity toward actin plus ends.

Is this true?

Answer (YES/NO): NO